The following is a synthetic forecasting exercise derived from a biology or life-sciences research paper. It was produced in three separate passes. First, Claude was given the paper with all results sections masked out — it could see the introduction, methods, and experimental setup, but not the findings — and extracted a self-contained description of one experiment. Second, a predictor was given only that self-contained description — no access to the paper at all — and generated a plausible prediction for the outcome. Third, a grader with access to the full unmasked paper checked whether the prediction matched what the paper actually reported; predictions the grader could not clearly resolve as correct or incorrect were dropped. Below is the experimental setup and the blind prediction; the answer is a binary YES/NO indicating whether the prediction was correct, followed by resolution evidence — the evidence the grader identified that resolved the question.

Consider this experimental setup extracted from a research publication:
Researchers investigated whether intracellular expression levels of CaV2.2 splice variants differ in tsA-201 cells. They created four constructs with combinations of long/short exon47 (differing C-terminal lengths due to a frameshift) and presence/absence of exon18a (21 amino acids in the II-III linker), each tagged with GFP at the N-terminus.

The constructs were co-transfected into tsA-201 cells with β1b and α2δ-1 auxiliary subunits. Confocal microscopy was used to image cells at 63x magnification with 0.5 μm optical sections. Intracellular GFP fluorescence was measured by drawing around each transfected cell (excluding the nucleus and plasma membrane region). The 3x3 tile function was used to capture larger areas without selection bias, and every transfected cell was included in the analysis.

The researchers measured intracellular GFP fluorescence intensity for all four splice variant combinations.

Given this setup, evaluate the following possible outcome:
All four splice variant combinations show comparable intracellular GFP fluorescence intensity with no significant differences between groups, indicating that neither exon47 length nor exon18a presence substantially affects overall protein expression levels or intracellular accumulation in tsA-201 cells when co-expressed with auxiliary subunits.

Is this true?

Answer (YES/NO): NO